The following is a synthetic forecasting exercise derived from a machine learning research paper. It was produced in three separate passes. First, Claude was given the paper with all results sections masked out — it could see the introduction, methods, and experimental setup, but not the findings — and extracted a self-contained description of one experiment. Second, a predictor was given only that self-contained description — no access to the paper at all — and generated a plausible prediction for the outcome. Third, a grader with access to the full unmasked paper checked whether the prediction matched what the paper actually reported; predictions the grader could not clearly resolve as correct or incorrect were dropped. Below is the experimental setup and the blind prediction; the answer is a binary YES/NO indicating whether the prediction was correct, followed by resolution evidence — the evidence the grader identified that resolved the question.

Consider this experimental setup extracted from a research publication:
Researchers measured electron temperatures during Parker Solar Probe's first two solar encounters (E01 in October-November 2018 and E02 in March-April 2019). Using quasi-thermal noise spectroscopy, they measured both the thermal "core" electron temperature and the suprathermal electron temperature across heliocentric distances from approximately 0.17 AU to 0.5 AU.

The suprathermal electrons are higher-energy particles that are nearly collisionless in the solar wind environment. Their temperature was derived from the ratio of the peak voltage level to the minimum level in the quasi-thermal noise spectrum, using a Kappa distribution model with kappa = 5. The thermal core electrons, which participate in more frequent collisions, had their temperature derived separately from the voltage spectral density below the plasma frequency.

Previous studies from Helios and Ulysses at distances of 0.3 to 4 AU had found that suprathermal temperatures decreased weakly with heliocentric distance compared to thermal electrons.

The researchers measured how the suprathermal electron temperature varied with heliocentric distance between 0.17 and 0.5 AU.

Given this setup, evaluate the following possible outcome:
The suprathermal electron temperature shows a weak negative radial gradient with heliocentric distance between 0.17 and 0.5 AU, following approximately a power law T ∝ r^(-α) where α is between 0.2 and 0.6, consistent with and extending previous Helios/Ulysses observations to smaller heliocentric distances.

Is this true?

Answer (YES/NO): NO